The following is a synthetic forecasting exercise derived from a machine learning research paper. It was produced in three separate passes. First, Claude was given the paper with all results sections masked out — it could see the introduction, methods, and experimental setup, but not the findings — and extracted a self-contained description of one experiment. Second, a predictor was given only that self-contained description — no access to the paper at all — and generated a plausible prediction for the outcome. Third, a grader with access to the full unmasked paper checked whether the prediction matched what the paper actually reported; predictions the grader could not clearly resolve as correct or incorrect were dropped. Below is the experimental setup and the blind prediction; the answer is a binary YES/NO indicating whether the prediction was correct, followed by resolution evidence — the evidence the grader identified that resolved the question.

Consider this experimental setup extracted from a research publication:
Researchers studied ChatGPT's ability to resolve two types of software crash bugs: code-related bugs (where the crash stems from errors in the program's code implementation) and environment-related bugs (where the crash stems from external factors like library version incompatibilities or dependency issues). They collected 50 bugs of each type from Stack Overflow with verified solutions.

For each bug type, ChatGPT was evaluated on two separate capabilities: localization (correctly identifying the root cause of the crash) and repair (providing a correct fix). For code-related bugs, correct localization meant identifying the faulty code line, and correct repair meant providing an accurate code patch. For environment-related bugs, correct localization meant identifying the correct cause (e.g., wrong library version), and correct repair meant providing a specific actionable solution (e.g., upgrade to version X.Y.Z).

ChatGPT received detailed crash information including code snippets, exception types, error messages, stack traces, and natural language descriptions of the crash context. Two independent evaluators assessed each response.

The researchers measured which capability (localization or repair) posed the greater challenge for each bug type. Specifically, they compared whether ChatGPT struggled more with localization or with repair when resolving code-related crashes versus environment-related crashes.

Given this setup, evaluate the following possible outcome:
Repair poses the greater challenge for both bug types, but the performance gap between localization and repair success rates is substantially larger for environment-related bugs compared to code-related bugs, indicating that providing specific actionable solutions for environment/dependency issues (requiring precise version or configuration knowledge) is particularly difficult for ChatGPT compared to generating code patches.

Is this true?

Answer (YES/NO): NO